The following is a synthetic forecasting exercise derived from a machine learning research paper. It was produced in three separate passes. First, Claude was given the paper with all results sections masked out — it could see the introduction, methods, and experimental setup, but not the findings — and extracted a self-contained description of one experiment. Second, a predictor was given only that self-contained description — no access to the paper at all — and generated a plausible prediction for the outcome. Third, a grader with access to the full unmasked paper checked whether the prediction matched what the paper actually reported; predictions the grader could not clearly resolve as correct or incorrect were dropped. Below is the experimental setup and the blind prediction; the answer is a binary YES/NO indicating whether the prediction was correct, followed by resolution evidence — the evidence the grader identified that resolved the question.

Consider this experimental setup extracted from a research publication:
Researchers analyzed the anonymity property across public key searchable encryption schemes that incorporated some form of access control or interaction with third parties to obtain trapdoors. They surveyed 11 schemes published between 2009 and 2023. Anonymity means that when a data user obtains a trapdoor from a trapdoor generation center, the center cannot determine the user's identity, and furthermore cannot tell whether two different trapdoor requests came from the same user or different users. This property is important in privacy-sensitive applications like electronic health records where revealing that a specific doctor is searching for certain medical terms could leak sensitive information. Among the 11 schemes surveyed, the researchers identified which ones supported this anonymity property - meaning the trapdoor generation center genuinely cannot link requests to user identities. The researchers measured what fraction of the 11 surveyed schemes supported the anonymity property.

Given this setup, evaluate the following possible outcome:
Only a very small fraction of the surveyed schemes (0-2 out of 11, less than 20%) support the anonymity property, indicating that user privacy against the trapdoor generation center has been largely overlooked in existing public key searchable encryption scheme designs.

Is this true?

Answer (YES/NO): NO